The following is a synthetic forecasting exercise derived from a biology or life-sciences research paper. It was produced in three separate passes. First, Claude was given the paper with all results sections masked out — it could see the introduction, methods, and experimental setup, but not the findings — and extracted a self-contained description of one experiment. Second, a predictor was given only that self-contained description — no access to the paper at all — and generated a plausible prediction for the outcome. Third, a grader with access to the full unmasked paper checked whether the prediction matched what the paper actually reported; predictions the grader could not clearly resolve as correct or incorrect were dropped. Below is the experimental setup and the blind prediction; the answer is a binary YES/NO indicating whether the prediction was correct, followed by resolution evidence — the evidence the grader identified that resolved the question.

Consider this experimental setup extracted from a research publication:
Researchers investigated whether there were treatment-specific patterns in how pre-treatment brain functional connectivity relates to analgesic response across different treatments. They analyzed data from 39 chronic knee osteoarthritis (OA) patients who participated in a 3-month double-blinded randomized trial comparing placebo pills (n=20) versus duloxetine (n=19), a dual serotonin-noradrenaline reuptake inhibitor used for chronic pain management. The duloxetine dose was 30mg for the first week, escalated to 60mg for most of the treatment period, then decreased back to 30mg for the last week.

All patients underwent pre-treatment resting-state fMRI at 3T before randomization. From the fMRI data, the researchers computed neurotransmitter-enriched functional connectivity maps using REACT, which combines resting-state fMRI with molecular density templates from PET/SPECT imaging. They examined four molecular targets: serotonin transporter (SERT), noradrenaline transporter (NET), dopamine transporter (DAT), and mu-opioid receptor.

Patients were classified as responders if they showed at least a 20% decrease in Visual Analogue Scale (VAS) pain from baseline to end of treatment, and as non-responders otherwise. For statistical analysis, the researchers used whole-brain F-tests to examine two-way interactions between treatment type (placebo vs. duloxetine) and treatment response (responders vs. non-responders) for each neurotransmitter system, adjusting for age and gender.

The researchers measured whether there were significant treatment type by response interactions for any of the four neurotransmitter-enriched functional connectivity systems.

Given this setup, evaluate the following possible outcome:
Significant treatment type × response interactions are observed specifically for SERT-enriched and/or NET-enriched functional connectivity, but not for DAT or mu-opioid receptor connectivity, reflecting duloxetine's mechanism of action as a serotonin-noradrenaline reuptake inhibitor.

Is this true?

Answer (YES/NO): YES